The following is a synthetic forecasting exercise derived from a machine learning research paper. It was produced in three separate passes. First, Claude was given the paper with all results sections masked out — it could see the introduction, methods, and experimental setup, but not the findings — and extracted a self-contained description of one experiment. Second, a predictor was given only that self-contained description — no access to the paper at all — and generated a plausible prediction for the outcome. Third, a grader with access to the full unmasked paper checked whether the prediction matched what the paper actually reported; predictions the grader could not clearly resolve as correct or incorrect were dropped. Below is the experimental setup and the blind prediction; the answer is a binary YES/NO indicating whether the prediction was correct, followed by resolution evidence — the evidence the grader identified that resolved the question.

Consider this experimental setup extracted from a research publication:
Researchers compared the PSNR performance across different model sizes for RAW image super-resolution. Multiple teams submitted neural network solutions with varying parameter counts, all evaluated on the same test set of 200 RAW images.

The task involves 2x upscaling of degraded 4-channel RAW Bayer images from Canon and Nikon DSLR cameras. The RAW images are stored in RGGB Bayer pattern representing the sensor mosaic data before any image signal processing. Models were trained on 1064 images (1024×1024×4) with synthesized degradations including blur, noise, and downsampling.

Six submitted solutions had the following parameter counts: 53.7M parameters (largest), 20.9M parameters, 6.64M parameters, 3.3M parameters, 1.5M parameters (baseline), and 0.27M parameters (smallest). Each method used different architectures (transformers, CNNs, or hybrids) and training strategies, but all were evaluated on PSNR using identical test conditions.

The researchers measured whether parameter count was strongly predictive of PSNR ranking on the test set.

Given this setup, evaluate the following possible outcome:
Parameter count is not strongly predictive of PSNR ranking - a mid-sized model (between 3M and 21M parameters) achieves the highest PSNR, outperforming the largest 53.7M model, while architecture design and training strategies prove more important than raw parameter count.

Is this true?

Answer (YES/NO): NO